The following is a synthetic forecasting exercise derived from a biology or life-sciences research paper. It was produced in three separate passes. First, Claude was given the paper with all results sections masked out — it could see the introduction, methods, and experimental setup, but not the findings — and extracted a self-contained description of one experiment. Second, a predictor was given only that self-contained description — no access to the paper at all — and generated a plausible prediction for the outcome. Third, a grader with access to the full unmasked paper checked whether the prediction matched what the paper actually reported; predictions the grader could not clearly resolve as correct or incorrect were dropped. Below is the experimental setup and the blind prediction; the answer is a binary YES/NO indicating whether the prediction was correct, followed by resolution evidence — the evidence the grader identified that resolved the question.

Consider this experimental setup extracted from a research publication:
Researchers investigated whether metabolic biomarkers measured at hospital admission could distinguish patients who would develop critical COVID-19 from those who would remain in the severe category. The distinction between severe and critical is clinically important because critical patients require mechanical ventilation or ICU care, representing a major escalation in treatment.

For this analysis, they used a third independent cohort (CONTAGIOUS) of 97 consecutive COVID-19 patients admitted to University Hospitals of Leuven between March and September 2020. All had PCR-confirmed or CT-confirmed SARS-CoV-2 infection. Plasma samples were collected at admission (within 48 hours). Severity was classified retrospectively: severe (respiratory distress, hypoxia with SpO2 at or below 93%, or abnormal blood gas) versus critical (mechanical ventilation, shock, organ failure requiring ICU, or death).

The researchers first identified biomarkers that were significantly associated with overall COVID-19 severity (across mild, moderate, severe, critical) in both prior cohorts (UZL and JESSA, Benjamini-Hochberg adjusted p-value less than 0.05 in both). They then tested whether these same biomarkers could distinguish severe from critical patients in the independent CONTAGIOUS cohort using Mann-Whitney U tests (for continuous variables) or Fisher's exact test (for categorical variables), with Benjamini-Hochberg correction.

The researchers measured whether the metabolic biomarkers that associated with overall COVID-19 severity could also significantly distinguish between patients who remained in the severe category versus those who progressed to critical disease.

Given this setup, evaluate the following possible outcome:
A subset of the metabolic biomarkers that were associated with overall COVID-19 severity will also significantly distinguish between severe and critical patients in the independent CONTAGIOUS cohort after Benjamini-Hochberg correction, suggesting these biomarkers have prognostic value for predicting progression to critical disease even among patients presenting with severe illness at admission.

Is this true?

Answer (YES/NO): YES